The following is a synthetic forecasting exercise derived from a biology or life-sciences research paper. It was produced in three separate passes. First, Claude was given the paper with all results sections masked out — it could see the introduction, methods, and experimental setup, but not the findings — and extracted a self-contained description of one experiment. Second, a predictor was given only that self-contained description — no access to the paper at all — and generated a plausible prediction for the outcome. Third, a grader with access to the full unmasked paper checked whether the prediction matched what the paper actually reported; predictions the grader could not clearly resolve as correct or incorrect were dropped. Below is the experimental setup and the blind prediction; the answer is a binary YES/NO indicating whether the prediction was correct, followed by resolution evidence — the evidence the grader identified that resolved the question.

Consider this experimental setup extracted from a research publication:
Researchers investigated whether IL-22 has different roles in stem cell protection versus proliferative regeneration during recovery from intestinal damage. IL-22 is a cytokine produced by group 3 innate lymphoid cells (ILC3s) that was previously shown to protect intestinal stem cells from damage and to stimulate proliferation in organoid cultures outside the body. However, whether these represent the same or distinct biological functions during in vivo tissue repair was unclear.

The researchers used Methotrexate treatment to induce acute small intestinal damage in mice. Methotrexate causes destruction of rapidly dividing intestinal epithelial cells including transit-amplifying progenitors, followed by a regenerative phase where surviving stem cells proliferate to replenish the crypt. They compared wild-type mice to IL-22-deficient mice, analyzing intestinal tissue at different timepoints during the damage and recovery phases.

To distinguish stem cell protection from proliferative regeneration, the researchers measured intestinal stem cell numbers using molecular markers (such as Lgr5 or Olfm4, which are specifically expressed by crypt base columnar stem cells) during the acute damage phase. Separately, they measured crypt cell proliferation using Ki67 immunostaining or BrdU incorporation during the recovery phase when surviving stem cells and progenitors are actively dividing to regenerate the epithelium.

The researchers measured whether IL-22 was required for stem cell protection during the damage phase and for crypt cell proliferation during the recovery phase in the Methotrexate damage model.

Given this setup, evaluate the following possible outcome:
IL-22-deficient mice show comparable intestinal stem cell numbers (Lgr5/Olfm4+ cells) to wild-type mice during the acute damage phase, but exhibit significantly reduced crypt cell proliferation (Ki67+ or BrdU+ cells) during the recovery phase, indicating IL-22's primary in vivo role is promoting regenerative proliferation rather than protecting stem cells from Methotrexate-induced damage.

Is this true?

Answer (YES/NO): NO